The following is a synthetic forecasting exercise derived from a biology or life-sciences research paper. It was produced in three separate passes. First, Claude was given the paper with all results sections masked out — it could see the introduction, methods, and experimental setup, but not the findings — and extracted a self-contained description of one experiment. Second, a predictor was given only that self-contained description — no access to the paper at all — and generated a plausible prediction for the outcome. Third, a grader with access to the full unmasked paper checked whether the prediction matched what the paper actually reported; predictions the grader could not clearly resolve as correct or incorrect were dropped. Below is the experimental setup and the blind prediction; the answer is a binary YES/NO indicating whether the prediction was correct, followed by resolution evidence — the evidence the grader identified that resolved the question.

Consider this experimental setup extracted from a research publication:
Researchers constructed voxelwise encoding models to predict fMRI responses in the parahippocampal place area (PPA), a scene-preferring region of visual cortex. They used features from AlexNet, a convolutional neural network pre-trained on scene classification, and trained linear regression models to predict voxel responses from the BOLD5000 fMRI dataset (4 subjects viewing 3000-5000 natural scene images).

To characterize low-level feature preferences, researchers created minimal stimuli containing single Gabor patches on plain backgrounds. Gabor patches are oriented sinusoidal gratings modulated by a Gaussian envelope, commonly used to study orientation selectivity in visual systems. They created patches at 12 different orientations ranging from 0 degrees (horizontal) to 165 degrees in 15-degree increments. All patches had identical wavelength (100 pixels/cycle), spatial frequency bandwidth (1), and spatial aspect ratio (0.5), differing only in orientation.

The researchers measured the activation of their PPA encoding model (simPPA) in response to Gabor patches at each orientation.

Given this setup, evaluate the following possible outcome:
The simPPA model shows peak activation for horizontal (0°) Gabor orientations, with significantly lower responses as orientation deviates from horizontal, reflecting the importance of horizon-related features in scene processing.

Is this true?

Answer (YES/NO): NO